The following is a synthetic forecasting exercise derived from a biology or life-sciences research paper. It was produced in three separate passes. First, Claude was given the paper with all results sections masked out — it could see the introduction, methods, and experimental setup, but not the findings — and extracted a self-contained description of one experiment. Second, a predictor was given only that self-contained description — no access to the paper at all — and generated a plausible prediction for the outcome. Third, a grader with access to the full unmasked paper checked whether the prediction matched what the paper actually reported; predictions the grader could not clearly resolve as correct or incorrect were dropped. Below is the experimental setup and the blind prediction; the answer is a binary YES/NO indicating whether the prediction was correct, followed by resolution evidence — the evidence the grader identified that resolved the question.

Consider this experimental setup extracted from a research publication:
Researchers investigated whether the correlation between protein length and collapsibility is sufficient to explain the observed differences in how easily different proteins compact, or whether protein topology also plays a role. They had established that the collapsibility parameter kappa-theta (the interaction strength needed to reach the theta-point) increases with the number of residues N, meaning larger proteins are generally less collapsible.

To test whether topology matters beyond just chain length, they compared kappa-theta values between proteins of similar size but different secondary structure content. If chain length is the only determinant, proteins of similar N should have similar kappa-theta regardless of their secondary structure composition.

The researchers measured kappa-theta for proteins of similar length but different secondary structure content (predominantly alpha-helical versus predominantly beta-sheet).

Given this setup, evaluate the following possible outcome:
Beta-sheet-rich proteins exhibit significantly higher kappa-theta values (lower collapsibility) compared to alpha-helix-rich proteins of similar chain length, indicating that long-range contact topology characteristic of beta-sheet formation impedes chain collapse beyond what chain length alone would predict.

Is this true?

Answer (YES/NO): NO